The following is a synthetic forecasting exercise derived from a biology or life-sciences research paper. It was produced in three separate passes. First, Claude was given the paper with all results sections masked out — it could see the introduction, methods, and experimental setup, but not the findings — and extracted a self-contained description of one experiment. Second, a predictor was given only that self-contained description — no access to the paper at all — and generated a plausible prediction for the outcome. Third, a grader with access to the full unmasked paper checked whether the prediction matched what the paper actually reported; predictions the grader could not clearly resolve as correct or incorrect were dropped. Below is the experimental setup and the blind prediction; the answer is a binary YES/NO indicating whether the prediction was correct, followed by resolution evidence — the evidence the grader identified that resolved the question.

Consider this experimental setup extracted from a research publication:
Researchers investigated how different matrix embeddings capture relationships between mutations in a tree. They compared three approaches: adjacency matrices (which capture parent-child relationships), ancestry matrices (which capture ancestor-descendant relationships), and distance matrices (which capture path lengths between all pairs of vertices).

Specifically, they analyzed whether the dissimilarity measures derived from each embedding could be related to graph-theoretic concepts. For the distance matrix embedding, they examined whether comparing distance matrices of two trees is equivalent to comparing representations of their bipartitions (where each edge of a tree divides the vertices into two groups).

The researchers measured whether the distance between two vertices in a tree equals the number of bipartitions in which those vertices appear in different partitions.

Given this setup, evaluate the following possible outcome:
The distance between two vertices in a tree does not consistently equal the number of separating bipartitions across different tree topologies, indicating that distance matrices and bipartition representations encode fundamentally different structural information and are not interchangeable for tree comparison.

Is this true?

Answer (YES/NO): NO